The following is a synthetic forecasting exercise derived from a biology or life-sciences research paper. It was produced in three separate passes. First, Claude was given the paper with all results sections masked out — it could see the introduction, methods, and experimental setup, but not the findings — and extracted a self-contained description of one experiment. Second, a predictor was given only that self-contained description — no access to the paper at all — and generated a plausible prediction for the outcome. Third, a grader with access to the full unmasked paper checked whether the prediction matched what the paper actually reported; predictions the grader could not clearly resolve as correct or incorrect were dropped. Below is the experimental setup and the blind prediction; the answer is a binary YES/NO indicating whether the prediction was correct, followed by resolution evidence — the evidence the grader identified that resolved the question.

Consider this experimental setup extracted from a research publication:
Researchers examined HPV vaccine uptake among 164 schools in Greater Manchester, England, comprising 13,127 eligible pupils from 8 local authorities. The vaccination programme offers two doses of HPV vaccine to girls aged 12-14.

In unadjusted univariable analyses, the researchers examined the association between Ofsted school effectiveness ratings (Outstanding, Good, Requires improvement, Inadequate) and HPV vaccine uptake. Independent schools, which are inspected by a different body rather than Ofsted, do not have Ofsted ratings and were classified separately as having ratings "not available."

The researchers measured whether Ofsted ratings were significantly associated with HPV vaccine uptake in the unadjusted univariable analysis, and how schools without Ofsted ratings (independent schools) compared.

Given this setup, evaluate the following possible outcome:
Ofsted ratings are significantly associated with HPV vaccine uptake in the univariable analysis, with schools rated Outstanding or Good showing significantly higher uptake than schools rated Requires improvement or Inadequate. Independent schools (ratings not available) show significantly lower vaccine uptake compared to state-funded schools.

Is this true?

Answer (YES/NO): NO